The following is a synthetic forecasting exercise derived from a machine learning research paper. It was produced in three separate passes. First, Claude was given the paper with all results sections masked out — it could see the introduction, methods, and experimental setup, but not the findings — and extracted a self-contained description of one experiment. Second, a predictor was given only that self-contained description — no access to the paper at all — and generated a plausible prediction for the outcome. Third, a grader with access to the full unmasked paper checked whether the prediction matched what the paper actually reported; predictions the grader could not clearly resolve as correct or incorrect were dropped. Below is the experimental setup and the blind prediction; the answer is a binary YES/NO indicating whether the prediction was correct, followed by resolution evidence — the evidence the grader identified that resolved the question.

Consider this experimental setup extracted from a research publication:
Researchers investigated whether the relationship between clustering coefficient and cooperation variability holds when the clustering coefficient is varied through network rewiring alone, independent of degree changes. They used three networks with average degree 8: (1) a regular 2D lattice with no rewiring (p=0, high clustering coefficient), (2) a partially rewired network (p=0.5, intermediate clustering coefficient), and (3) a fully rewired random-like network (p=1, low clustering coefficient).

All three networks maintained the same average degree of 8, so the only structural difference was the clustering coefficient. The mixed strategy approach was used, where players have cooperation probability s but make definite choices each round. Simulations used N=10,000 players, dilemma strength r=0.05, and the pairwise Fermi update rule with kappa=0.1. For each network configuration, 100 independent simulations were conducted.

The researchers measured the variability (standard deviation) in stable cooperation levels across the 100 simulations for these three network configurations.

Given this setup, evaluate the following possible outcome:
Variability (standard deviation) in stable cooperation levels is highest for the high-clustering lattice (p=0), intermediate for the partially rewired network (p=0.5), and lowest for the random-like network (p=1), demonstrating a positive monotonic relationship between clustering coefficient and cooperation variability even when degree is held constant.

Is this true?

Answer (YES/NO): YES